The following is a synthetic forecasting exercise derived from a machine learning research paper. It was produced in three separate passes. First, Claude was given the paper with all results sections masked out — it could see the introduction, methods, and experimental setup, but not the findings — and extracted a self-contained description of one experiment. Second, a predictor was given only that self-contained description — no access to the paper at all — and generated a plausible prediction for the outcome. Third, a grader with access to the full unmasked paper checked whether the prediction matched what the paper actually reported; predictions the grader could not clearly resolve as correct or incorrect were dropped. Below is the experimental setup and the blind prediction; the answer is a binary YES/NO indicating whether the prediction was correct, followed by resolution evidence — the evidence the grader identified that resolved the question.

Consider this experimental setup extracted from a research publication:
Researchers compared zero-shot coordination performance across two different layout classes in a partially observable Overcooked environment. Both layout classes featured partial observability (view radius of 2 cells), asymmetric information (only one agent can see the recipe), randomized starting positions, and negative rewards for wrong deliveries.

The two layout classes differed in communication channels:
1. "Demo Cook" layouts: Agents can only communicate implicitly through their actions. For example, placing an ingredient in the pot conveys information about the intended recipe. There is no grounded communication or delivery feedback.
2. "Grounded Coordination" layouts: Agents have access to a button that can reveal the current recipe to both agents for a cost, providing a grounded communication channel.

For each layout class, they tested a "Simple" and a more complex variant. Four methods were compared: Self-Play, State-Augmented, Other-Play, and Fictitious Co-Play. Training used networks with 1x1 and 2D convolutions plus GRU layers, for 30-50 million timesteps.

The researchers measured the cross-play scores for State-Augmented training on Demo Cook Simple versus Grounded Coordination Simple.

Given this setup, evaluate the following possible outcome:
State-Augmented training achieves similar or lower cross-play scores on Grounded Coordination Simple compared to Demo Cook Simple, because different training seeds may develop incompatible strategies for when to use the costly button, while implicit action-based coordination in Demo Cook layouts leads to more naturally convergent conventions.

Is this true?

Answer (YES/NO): YES